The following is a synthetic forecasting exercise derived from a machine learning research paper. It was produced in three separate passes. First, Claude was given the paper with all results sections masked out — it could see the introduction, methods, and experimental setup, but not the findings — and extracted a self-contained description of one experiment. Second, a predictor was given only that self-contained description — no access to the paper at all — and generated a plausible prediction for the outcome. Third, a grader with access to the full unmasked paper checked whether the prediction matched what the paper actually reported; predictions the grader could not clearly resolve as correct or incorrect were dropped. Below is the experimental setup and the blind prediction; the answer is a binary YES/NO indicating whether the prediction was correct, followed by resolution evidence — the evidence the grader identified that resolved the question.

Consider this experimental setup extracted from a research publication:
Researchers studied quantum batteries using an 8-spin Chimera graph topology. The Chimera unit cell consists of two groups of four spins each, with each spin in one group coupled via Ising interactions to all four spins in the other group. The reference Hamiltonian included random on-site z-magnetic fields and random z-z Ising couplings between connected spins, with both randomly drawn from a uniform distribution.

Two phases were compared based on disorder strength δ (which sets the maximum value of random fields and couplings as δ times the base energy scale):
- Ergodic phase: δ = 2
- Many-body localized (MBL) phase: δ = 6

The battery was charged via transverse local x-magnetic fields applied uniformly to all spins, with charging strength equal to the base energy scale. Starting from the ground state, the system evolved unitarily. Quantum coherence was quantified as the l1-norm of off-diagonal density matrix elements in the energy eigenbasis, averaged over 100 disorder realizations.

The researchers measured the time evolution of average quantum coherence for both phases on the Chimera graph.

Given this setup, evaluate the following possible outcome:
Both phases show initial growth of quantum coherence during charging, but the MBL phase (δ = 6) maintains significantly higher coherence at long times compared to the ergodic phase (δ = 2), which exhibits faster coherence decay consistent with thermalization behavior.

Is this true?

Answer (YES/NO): NO